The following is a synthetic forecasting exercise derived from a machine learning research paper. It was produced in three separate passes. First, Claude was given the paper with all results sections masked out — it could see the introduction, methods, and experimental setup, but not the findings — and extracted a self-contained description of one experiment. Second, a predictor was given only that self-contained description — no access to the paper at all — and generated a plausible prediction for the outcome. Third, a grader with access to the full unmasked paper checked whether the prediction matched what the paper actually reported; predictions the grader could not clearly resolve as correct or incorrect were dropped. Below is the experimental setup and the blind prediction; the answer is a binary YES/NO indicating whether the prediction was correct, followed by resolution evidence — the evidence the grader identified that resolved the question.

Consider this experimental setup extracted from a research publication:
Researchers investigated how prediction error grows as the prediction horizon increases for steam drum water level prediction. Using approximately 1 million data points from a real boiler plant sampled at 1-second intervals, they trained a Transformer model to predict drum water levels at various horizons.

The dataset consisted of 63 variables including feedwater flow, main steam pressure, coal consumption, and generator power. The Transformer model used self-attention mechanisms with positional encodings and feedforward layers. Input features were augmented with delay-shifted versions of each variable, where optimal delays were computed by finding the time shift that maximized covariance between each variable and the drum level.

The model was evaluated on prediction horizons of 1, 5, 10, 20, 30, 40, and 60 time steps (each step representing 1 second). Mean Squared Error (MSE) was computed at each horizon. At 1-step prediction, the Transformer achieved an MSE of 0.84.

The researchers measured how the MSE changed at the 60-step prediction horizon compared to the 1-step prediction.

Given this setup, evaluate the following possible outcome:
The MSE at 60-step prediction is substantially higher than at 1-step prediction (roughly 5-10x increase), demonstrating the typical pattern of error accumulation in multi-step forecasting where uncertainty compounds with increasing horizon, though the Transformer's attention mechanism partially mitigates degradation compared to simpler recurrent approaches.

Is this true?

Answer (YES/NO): NO